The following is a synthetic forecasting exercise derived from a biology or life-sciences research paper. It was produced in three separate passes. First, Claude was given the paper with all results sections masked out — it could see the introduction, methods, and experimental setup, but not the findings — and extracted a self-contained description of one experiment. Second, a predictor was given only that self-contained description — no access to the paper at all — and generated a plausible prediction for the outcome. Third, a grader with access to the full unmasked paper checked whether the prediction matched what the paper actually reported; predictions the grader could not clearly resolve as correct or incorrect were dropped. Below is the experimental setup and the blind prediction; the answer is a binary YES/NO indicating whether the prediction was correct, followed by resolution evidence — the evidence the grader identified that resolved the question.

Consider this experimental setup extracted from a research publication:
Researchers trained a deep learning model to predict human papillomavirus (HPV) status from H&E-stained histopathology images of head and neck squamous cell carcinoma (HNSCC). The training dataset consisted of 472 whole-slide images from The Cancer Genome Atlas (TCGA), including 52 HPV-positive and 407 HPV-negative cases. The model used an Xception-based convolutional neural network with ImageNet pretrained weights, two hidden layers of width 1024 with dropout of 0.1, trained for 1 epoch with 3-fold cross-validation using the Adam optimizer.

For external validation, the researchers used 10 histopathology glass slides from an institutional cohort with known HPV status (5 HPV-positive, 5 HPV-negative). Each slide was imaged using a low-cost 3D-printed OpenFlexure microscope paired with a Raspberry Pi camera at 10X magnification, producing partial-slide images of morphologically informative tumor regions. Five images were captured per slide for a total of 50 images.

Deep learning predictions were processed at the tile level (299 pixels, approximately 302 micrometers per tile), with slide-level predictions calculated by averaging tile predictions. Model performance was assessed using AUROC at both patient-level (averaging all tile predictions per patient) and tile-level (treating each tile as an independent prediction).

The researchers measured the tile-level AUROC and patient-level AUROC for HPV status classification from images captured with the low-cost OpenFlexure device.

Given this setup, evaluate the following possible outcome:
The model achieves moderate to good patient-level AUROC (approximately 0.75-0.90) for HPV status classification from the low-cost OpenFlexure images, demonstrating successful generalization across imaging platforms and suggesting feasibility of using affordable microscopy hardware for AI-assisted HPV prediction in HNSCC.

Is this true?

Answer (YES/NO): NO